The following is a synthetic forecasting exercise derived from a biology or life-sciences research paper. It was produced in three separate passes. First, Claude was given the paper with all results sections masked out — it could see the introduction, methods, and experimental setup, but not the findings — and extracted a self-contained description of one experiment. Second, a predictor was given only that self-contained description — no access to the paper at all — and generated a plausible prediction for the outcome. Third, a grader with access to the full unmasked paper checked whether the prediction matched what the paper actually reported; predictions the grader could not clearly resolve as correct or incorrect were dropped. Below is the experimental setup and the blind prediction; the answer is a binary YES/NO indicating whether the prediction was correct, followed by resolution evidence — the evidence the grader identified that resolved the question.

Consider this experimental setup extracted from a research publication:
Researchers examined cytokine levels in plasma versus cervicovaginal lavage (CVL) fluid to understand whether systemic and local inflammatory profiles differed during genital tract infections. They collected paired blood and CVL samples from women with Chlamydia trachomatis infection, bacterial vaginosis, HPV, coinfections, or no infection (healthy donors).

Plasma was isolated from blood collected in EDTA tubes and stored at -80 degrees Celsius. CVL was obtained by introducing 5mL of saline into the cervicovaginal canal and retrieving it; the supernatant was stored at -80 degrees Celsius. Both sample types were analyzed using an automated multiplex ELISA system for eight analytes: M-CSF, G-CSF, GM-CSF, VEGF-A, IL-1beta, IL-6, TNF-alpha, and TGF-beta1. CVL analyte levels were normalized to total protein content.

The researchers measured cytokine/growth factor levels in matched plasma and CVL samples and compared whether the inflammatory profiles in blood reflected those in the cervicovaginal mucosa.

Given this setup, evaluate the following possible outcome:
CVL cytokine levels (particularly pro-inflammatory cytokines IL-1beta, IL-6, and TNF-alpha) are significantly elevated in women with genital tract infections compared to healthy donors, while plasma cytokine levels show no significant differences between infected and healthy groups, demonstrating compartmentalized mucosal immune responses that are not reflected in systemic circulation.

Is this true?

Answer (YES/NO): NO